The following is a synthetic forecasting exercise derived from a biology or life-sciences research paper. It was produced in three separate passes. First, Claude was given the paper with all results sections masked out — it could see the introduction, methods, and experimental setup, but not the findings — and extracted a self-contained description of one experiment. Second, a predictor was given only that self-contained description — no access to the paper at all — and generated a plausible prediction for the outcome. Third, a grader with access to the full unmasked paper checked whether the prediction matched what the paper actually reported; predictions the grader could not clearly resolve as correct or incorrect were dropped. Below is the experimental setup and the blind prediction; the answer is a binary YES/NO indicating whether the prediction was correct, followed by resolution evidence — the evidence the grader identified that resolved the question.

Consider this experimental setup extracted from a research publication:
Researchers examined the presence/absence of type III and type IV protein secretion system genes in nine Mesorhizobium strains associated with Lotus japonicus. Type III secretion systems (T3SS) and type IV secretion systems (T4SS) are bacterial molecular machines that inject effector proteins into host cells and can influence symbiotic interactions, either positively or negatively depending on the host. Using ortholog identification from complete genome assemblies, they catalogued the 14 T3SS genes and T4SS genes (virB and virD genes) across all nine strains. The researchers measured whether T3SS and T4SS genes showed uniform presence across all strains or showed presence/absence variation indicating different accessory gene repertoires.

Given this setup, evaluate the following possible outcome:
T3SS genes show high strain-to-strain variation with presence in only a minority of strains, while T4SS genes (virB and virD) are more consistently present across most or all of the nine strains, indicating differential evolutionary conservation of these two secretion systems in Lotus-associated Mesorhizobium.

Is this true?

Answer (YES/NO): NO